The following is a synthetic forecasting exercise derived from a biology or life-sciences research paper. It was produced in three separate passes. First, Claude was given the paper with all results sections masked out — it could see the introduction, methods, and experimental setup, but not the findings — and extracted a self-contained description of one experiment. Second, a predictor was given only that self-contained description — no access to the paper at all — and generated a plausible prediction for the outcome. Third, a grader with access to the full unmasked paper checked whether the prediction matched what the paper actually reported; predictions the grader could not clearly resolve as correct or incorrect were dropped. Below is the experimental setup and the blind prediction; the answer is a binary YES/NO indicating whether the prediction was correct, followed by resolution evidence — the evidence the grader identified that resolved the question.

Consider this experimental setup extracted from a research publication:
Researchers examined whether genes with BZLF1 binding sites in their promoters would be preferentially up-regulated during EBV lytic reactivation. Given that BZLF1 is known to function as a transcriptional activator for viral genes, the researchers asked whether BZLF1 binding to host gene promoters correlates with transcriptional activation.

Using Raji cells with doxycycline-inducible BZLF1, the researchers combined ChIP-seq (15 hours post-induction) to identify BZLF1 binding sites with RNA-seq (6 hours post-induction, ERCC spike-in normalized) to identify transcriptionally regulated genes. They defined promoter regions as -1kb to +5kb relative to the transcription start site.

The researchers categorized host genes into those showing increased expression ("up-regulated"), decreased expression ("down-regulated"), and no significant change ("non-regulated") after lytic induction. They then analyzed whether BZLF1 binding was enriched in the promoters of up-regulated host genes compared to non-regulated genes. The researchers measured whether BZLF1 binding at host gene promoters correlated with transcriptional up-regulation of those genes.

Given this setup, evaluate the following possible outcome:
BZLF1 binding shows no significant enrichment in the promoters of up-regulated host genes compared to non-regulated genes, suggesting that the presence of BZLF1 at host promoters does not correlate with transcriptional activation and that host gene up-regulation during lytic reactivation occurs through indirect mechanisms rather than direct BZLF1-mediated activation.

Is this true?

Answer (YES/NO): YES